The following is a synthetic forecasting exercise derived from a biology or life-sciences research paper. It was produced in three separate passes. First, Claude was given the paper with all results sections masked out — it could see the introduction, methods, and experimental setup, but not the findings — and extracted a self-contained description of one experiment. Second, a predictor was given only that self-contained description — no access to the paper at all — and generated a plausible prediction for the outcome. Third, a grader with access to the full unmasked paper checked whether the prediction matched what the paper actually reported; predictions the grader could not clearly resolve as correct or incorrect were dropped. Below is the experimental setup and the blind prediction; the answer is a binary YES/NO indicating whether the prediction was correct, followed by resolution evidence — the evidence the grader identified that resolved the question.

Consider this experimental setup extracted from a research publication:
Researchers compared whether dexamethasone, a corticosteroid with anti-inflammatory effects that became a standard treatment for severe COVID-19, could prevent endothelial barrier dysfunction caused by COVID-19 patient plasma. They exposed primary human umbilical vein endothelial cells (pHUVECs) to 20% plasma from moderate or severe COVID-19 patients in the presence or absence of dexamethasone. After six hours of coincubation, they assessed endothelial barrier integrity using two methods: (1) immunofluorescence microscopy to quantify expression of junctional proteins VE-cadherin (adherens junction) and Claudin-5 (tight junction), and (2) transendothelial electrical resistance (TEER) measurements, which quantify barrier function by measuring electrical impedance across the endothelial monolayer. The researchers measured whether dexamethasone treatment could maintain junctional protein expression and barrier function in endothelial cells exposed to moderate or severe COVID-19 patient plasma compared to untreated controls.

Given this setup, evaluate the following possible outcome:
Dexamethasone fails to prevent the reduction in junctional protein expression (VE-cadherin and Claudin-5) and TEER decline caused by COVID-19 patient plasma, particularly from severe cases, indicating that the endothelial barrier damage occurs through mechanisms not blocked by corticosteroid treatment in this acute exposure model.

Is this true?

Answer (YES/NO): NO